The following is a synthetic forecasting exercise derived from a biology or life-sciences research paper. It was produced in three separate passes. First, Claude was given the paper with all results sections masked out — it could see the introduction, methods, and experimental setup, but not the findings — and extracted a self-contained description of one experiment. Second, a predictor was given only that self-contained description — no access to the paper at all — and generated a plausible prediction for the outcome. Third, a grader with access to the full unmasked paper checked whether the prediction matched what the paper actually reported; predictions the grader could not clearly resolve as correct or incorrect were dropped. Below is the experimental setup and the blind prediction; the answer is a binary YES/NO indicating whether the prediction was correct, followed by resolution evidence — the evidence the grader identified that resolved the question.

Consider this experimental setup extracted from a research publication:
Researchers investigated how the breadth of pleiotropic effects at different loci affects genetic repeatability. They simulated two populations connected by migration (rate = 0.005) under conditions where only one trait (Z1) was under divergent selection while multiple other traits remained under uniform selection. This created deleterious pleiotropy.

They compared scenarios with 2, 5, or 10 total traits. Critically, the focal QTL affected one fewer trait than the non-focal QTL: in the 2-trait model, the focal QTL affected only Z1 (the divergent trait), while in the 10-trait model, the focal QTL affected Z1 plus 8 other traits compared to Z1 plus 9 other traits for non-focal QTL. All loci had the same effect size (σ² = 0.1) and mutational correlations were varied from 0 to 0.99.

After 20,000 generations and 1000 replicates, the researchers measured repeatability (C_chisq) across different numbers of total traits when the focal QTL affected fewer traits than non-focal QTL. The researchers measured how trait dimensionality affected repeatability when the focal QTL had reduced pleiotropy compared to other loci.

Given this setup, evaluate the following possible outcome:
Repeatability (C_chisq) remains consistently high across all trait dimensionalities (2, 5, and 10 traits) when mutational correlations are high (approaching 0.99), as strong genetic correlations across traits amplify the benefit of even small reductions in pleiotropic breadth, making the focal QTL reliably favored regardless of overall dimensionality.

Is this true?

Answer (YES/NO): NO